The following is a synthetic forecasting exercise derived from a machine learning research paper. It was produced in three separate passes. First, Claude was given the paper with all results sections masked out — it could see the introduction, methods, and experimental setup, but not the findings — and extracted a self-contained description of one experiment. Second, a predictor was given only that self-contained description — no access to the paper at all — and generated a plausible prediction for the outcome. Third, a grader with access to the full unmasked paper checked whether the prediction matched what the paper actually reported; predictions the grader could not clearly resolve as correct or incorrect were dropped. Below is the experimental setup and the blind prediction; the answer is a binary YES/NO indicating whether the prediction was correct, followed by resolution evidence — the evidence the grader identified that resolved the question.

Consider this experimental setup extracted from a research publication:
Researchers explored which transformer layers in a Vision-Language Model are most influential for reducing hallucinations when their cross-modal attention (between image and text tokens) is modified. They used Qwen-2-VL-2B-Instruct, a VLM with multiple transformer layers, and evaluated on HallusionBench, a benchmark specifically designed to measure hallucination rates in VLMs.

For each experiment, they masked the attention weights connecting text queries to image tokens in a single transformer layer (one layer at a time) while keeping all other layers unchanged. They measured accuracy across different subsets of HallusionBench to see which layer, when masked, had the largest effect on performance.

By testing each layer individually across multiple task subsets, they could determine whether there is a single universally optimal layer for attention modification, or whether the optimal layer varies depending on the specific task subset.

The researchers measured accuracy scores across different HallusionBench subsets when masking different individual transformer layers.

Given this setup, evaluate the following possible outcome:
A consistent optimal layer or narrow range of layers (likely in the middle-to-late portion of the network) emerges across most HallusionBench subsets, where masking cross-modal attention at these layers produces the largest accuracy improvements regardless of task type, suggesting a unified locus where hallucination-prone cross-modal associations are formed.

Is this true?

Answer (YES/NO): NO